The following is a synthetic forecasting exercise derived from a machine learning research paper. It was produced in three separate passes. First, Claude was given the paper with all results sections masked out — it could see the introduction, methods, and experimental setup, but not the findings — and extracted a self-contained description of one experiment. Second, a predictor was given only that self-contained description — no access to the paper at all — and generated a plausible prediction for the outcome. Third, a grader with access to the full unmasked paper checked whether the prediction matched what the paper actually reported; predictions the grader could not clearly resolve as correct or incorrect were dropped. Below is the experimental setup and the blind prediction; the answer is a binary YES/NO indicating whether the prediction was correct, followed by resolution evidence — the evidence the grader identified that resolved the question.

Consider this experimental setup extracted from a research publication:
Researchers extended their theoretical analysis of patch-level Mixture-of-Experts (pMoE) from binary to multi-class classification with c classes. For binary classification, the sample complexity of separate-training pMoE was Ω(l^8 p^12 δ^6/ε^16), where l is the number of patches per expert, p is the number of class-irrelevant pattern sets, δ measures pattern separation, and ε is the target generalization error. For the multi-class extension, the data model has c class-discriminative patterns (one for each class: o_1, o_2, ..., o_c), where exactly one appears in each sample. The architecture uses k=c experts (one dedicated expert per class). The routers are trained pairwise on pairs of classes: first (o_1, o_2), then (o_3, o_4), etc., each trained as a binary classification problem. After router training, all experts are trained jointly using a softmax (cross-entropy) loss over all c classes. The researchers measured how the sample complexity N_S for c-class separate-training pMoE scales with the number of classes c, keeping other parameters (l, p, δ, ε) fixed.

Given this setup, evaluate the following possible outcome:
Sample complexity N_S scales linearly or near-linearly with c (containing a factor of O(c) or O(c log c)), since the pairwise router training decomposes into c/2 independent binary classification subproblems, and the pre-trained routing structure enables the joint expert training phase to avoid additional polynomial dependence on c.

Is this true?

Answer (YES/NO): NO